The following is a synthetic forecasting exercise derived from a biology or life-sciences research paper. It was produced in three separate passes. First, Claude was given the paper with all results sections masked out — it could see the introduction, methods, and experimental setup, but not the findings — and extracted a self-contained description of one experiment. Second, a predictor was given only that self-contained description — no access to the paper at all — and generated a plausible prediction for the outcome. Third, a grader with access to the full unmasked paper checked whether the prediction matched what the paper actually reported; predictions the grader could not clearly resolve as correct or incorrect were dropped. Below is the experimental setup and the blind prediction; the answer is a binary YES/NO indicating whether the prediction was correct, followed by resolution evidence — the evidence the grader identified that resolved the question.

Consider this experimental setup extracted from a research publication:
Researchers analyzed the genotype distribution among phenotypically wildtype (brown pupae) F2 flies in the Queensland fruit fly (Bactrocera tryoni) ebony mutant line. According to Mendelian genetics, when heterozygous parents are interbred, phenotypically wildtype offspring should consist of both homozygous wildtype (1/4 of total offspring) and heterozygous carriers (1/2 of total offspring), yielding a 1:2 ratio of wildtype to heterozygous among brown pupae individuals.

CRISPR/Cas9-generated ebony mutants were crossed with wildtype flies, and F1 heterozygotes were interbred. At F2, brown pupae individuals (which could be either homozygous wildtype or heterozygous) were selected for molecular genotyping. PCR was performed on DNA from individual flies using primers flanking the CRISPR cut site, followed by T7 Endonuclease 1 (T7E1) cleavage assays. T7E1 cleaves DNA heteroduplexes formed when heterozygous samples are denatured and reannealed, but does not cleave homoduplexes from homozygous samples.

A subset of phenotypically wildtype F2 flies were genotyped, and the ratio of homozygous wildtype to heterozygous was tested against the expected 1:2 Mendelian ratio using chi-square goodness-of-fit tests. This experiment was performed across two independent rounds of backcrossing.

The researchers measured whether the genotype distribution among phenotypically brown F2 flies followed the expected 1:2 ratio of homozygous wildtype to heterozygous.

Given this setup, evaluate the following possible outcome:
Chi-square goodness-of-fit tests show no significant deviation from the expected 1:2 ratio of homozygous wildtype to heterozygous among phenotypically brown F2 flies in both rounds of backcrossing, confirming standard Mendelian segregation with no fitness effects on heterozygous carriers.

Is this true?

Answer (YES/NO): YES